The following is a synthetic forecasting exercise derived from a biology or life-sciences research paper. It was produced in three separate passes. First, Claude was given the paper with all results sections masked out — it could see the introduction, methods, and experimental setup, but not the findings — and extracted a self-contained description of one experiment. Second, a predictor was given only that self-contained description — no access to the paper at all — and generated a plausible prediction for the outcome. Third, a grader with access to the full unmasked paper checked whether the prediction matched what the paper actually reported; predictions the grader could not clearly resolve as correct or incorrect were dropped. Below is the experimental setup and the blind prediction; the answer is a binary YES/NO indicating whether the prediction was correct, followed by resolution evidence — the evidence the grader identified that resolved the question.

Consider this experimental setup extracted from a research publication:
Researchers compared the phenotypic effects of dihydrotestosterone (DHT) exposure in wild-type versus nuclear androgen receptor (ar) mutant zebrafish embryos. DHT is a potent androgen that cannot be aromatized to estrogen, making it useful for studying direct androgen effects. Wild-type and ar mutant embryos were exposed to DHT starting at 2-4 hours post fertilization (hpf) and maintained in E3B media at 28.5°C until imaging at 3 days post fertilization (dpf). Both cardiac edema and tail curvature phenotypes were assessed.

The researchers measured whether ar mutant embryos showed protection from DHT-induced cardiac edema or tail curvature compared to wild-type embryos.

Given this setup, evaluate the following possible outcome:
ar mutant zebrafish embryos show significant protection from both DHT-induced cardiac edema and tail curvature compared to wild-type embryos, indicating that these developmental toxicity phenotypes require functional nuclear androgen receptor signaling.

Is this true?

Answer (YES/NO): NO